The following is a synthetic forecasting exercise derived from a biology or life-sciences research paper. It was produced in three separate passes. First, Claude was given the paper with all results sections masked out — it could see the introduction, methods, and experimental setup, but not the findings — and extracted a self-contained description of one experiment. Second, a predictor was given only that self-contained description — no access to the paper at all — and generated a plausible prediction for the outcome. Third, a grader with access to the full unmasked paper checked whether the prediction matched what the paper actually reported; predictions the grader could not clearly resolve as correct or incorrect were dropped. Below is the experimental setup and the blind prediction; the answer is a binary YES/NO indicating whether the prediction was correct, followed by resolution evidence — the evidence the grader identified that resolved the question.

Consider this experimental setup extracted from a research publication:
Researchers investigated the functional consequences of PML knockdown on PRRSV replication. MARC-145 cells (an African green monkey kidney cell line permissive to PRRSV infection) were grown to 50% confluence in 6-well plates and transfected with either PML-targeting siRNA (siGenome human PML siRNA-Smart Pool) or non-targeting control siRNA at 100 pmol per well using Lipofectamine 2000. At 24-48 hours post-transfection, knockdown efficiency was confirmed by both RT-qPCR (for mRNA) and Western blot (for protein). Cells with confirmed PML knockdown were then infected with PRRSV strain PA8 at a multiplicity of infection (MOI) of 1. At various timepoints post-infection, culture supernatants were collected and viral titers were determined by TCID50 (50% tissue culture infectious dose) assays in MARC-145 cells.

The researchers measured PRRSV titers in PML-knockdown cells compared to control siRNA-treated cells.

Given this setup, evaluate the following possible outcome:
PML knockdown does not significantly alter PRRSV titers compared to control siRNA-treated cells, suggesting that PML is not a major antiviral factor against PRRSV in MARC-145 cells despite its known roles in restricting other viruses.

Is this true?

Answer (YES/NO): NO